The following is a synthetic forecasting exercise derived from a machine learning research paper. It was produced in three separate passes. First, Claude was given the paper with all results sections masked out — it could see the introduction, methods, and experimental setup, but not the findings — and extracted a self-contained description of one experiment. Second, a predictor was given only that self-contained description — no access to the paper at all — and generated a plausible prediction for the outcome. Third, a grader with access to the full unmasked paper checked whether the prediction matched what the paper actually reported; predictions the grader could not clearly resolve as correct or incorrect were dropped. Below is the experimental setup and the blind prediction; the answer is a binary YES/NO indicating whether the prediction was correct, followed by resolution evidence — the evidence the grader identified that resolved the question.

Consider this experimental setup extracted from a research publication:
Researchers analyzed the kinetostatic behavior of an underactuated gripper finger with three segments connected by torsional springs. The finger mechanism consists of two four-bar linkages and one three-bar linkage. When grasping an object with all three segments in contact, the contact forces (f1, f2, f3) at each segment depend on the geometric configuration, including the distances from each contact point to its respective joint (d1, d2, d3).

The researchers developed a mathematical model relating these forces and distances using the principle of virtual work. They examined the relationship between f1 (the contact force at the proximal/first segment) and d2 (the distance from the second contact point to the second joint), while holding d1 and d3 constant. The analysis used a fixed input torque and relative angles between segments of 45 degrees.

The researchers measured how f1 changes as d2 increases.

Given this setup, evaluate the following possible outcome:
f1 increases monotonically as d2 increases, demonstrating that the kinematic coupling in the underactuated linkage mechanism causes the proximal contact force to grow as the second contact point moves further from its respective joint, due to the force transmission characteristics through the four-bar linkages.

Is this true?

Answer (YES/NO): YES